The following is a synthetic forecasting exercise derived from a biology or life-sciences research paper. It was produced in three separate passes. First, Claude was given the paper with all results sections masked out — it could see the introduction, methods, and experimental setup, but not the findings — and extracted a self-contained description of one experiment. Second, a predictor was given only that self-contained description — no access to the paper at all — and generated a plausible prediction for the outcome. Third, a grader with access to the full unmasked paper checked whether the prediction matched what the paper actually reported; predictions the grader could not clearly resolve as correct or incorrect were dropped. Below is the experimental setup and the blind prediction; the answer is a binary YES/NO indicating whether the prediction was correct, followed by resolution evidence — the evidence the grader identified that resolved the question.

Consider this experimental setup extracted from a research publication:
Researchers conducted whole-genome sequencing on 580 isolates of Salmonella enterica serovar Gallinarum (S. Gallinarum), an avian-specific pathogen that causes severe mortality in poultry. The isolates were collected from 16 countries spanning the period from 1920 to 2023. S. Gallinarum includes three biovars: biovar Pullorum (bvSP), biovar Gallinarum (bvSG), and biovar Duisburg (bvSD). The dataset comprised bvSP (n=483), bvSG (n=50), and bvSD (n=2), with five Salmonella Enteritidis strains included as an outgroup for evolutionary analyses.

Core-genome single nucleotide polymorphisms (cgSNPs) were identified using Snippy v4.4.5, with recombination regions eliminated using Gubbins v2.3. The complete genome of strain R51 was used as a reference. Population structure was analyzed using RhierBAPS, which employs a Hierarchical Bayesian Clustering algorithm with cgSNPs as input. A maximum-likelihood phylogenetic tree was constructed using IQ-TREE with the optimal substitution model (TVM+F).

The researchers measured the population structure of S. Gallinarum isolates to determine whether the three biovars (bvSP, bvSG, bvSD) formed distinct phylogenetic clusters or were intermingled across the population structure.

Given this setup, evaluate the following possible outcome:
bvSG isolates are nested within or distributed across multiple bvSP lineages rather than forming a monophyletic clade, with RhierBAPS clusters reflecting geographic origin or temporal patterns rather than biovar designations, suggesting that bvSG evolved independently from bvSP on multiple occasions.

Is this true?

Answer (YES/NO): NO